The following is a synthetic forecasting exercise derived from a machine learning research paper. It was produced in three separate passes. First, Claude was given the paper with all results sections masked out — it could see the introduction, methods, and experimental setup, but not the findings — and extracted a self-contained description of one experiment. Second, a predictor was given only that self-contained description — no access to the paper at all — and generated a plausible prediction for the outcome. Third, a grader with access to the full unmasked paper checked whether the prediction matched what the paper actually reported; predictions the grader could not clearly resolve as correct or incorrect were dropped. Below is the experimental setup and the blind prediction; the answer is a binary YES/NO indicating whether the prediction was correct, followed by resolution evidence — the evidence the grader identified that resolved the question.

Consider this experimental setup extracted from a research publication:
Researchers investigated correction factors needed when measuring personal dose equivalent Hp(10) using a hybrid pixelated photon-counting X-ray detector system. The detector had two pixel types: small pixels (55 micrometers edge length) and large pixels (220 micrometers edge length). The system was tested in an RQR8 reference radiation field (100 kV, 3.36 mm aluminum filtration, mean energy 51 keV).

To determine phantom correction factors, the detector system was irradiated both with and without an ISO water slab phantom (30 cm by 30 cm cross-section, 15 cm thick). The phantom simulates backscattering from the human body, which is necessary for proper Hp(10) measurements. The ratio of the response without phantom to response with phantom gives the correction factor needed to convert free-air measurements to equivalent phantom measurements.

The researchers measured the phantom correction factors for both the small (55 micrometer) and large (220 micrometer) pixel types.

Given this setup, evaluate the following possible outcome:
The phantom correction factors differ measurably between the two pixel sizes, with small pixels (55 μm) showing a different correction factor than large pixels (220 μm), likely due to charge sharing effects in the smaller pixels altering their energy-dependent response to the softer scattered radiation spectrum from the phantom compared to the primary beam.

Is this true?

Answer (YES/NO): YES